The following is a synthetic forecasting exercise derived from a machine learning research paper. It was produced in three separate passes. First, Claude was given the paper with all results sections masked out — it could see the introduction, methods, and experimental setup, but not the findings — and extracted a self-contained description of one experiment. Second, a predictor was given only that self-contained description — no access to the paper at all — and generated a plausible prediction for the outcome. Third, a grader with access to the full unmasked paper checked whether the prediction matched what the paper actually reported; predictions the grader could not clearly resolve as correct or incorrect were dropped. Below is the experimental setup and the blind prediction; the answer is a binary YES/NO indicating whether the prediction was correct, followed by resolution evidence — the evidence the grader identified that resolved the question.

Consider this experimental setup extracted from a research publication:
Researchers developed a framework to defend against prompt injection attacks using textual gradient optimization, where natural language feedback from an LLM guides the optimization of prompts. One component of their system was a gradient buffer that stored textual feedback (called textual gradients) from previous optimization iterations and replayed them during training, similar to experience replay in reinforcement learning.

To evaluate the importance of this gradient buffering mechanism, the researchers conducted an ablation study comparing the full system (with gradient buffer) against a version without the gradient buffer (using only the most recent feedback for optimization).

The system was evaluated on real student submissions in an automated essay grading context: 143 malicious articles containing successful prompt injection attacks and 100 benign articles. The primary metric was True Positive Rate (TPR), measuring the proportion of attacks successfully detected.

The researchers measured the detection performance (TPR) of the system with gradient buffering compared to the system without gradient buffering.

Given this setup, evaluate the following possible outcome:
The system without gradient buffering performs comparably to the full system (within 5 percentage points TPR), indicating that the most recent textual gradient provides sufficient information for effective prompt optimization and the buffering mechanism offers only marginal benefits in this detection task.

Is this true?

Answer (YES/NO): NO